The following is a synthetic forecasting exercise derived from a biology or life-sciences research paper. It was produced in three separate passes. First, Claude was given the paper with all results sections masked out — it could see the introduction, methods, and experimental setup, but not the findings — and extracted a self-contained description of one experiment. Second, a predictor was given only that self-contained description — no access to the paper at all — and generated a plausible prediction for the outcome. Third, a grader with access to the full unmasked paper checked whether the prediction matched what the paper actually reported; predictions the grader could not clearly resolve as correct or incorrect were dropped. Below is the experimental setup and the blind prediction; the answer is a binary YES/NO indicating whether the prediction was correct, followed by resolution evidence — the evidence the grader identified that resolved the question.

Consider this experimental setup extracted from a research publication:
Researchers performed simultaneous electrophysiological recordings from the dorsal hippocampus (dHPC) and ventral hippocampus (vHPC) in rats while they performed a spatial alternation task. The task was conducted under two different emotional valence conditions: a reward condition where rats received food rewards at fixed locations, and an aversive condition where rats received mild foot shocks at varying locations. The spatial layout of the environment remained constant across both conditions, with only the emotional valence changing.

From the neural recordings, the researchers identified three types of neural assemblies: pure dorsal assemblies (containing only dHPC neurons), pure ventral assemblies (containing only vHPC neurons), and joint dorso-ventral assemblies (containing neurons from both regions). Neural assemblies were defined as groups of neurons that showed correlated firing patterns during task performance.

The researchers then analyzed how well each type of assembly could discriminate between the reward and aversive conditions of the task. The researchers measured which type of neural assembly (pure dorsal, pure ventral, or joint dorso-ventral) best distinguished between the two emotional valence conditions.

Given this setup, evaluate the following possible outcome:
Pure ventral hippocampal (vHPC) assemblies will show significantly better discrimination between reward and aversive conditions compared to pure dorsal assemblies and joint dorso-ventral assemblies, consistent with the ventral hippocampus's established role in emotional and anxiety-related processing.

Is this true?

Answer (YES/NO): NO